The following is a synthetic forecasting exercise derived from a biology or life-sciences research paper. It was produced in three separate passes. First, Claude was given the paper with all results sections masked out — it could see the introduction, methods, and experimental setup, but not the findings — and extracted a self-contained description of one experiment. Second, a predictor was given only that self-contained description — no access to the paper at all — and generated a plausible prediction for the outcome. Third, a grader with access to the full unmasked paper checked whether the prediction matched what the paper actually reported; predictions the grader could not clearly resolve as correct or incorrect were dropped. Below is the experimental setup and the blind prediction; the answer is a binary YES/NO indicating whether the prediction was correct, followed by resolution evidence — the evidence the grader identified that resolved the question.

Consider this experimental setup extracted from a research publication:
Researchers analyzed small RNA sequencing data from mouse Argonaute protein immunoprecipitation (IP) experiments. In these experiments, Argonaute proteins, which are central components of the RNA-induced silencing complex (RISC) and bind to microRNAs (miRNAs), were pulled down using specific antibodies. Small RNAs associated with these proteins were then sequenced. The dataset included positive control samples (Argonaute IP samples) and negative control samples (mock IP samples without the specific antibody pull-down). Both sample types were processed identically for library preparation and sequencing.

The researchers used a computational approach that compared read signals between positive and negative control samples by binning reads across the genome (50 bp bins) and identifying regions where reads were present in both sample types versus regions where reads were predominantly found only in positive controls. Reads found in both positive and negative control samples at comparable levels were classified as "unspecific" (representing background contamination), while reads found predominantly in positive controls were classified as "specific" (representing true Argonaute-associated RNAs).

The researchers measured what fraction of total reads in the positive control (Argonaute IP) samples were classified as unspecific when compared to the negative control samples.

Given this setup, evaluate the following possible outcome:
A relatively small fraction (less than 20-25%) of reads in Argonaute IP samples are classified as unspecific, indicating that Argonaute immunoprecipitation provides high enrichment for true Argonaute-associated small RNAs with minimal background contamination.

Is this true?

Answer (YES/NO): NO